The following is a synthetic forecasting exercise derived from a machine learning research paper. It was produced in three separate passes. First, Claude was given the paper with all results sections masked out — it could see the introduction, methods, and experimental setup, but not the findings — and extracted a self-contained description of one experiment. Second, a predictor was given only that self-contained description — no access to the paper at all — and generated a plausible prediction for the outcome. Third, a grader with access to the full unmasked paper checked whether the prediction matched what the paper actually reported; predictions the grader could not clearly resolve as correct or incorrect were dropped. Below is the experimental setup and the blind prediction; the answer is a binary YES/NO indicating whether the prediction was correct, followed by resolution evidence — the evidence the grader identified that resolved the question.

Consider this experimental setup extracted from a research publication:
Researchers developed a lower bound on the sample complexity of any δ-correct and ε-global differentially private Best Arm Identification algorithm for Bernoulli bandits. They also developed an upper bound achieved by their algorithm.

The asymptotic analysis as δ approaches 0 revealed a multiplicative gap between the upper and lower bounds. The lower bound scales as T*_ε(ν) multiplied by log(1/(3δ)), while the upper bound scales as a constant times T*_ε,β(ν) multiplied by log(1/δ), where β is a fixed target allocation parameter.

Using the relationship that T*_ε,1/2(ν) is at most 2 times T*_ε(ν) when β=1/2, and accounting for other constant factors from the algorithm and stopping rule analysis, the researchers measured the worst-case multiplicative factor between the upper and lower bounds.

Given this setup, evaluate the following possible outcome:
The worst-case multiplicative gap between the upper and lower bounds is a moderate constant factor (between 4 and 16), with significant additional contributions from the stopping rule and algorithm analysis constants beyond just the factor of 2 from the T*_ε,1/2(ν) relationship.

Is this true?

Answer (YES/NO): YES